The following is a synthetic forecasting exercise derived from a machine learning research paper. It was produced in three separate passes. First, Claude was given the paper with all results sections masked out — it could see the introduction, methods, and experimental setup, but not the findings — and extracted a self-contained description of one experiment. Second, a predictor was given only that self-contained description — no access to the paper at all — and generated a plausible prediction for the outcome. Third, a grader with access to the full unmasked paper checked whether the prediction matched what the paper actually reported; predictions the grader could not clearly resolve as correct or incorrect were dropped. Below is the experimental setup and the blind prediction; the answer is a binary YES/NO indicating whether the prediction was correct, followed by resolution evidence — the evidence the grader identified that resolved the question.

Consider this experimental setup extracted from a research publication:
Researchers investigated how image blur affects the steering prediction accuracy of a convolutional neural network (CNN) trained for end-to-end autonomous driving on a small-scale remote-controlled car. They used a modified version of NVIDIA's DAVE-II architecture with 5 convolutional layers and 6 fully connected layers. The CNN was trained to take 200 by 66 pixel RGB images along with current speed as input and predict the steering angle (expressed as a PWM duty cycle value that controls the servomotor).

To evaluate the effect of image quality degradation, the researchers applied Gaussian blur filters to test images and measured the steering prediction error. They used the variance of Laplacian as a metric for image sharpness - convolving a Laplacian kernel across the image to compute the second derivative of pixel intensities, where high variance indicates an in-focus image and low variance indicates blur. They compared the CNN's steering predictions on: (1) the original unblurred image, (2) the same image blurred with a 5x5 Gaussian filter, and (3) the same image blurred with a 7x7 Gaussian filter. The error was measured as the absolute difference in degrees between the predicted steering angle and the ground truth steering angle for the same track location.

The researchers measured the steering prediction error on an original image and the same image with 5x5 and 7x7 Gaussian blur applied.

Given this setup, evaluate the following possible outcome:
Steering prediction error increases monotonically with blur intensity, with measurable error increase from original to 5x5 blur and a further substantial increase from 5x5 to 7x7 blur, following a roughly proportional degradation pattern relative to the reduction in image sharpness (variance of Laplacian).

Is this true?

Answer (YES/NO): NO